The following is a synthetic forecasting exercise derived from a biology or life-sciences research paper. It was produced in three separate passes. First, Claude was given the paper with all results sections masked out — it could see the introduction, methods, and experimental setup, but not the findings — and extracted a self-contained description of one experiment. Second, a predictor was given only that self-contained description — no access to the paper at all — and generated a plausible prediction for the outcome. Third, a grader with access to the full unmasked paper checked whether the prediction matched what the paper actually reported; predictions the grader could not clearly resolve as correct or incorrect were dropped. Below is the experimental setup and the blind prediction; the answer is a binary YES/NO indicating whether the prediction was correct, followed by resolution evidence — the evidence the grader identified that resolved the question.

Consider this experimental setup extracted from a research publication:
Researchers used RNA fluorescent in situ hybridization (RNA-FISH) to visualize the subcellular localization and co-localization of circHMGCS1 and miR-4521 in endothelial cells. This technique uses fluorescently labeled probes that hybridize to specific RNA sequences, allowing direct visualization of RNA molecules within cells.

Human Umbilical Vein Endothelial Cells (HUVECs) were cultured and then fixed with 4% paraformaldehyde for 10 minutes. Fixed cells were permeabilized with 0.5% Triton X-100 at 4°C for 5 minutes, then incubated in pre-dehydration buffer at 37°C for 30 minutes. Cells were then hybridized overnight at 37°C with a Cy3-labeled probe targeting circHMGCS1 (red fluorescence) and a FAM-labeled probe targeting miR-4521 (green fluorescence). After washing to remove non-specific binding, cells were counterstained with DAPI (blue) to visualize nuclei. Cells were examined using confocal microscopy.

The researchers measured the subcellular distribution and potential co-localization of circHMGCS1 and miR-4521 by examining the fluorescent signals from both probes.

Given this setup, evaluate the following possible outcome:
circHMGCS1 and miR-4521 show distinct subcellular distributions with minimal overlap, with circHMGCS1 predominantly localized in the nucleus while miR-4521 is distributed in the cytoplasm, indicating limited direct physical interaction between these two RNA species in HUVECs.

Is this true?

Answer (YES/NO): NO